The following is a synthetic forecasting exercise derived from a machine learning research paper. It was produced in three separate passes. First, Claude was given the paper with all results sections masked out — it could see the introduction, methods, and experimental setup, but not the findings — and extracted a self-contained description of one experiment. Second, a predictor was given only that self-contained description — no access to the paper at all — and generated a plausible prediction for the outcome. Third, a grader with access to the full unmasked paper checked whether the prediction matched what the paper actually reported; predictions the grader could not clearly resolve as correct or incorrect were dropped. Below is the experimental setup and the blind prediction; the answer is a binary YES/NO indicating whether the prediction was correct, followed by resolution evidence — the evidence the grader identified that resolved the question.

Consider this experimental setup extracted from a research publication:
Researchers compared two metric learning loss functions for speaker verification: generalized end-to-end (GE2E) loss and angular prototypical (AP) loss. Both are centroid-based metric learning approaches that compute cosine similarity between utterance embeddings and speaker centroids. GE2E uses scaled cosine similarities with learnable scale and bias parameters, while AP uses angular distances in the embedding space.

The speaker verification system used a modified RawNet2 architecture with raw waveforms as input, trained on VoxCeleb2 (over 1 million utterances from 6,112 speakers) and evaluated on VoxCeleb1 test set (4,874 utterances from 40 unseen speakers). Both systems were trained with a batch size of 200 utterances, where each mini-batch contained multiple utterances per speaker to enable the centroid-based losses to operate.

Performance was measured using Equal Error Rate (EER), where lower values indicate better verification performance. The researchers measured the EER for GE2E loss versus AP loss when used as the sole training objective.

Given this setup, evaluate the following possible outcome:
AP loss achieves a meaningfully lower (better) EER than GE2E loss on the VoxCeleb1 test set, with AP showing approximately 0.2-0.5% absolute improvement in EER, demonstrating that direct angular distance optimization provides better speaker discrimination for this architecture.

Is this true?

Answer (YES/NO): YES